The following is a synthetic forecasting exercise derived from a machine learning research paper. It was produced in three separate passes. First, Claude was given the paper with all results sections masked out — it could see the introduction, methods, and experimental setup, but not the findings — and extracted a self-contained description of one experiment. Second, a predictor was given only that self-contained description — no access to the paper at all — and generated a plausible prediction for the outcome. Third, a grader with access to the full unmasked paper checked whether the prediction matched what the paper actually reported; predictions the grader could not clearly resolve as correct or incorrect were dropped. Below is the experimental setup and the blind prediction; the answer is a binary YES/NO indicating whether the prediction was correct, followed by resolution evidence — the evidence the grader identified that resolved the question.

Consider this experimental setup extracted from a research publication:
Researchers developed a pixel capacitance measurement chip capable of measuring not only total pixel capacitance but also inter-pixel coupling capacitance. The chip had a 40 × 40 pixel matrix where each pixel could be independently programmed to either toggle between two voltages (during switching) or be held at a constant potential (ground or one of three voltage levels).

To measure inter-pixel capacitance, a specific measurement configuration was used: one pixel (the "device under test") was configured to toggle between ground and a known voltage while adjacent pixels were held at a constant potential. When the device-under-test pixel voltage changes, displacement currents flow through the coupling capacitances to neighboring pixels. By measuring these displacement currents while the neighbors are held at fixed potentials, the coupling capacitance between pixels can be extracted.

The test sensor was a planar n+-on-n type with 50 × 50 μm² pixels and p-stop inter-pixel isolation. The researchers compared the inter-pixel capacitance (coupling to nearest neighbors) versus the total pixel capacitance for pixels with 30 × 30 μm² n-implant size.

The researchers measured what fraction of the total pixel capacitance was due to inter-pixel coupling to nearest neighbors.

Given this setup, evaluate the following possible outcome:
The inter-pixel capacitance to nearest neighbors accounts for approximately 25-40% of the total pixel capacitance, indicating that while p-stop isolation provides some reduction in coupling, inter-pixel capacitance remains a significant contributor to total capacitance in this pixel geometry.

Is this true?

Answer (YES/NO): NO